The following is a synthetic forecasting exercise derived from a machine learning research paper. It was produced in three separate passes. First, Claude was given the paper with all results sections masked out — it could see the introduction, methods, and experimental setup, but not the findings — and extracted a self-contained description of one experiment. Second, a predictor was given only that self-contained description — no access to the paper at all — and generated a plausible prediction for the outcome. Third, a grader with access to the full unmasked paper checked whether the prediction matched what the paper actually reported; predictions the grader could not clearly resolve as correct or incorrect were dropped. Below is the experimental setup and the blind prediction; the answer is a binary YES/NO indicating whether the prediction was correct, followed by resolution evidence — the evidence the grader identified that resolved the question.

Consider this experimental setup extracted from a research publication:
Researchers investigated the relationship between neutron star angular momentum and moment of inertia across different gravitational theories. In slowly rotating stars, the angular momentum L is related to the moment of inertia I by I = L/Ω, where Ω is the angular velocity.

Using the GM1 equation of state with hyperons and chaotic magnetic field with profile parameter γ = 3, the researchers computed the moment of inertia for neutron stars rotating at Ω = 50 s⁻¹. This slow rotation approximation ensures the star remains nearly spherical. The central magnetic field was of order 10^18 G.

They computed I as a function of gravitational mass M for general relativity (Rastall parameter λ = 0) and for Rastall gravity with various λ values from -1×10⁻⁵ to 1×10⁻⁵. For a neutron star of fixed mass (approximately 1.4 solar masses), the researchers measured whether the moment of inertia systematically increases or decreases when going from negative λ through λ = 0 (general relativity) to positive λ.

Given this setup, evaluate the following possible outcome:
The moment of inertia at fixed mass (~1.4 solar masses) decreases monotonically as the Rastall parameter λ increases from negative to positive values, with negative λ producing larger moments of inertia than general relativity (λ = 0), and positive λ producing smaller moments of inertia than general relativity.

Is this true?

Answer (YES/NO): NO